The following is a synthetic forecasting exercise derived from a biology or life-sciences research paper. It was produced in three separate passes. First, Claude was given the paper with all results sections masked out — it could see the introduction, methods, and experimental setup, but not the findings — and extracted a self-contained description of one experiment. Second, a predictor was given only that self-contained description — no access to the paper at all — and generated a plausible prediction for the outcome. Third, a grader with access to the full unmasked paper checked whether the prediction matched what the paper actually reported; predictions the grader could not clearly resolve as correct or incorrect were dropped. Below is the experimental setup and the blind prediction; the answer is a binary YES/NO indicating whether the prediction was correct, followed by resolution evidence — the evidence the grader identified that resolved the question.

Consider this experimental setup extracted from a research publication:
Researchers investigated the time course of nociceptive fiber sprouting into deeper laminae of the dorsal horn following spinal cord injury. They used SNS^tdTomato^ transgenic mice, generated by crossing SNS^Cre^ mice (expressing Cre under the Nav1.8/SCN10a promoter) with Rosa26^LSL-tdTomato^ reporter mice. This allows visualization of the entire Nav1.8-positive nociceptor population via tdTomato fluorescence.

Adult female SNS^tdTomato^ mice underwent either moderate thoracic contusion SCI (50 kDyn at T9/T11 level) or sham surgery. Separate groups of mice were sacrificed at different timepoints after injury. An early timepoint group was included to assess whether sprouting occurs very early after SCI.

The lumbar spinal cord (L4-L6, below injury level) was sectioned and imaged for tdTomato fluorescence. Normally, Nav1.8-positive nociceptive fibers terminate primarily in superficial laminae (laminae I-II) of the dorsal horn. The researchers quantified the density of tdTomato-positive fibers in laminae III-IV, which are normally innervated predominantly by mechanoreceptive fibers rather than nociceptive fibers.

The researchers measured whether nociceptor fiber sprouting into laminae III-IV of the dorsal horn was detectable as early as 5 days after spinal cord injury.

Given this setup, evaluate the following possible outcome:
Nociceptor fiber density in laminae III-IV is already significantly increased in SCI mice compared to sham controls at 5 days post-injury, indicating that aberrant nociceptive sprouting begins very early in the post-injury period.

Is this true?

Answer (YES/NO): YES